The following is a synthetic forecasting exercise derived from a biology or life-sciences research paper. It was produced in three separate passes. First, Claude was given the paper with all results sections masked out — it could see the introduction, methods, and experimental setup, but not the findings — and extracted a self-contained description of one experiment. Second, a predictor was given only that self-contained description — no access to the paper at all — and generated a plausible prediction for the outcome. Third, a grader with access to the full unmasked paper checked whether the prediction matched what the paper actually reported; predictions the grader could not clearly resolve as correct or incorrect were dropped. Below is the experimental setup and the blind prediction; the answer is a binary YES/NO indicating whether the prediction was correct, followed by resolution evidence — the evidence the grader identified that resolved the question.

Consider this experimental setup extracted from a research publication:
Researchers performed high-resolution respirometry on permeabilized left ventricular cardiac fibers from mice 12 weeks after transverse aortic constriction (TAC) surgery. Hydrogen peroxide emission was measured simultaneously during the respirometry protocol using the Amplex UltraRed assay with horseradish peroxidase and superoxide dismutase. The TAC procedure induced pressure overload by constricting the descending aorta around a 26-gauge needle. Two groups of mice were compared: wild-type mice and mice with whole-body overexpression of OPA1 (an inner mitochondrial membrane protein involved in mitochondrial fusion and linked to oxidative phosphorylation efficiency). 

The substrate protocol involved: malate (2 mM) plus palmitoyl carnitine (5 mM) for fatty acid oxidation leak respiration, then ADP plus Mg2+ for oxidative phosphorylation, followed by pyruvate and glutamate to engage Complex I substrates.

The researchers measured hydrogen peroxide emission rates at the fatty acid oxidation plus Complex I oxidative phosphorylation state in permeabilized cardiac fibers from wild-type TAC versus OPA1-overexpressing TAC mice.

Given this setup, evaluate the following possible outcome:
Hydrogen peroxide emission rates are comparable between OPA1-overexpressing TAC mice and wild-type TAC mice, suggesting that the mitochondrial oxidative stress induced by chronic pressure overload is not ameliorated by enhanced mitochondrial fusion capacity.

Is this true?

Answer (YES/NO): YES